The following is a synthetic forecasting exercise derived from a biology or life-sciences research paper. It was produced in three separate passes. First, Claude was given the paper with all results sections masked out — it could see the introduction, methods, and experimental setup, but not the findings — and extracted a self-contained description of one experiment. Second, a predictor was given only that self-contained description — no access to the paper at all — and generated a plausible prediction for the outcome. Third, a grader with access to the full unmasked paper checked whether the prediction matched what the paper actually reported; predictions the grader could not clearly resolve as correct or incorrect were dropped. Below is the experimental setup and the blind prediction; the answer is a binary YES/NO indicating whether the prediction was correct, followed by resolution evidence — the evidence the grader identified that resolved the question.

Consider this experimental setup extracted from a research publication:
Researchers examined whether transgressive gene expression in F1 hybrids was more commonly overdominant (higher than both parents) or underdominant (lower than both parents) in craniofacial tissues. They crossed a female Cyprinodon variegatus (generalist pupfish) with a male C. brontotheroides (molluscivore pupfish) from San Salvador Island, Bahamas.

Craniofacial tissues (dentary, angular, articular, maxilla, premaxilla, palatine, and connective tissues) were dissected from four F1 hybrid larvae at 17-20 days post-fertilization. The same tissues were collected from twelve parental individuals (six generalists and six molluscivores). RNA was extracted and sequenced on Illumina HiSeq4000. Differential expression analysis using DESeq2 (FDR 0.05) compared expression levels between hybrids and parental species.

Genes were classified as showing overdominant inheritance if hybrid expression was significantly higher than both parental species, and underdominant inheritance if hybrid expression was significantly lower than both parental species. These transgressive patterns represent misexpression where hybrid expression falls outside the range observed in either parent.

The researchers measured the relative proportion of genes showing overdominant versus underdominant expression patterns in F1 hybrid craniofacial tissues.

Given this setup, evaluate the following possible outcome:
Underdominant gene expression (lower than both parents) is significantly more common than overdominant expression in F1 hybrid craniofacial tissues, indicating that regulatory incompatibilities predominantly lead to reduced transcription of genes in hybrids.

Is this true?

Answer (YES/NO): NO